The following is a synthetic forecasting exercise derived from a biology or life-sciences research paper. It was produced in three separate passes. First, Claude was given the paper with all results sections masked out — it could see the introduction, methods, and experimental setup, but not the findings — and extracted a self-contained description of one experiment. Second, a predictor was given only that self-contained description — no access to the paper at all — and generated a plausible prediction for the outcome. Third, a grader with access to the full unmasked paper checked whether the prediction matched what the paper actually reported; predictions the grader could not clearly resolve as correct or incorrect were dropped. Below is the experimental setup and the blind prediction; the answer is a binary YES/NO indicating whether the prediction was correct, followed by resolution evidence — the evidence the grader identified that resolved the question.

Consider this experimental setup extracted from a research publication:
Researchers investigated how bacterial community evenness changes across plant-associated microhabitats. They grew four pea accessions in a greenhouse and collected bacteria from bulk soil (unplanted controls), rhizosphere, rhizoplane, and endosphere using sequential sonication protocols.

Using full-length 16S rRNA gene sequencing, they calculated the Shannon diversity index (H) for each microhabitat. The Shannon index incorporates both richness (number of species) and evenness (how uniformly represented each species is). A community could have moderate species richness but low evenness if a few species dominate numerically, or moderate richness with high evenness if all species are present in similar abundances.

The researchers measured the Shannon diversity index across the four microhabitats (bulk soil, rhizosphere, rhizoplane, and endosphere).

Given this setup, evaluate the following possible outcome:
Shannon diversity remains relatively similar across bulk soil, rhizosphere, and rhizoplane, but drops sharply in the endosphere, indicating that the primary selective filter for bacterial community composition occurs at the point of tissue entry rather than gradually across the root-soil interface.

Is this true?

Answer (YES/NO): NO